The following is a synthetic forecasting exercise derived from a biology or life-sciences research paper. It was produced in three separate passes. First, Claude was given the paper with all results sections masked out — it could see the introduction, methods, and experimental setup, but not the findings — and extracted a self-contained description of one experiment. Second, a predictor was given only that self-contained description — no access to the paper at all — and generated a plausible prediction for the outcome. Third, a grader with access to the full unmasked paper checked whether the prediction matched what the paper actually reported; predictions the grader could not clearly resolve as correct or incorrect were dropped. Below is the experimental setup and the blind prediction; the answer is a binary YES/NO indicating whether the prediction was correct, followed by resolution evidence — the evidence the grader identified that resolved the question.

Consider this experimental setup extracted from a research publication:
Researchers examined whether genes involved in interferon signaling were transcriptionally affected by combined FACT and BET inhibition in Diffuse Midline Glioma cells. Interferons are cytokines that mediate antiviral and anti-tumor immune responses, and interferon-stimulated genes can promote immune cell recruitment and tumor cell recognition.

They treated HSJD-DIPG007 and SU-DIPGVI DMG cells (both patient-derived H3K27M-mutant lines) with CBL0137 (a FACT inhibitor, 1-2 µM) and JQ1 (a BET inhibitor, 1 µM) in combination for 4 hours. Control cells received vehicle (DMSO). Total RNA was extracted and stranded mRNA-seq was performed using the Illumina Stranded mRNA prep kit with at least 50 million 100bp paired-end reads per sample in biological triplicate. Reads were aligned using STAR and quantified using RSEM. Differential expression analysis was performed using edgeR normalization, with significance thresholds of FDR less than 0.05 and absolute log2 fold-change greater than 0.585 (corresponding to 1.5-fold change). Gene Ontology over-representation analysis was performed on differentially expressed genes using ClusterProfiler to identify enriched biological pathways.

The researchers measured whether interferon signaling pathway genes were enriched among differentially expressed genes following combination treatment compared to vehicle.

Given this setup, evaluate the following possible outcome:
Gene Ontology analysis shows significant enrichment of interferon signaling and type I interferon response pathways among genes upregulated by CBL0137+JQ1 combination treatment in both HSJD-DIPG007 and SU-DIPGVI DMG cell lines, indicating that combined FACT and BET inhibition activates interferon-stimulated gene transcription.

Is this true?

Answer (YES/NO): NO